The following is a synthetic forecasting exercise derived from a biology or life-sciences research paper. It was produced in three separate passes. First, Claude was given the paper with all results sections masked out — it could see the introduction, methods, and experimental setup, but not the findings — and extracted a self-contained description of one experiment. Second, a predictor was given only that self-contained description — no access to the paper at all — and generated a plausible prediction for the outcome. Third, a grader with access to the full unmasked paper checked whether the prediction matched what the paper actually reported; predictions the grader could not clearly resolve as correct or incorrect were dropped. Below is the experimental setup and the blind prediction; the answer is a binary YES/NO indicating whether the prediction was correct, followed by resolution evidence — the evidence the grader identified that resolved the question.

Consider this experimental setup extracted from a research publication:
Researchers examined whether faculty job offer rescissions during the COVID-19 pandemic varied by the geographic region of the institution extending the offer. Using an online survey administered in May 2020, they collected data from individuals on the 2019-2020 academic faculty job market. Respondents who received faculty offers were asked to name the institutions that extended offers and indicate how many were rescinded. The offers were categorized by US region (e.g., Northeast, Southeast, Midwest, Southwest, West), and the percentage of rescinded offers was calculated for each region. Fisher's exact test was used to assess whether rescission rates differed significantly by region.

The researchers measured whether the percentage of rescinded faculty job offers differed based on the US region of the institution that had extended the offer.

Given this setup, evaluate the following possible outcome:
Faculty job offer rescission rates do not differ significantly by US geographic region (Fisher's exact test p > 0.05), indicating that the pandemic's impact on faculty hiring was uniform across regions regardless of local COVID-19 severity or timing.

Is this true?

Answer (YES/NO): YES